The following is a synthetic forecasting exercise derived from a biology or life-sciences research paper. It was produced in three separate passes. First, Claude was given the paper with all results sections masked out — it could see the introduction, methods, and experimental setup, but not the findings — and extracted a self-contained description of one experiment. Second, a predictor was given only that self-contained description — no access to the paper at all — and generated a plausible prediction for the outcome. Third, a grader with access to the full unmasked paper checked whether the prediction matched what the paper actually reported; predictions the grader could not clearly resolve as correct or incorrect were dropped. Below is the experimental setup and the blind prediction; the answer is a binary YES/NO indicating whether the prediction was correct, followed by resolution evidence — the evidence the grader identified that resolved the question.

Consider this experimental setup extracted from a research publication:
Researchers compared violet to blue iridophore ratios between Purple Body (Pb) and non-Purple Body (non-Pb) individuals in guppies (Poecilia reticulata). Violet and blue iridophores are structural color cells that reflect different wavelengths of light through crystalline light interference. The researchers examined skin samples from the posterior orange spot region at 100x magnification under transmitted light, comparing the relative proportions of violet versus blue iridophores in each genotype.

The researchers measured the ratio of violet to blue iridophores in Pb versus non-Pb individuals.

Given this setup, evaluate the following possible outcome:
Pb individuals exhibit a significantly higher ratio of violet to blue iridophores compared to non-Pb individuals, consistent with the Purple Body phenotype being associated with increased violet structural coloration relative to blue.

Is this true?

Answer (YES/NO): YES